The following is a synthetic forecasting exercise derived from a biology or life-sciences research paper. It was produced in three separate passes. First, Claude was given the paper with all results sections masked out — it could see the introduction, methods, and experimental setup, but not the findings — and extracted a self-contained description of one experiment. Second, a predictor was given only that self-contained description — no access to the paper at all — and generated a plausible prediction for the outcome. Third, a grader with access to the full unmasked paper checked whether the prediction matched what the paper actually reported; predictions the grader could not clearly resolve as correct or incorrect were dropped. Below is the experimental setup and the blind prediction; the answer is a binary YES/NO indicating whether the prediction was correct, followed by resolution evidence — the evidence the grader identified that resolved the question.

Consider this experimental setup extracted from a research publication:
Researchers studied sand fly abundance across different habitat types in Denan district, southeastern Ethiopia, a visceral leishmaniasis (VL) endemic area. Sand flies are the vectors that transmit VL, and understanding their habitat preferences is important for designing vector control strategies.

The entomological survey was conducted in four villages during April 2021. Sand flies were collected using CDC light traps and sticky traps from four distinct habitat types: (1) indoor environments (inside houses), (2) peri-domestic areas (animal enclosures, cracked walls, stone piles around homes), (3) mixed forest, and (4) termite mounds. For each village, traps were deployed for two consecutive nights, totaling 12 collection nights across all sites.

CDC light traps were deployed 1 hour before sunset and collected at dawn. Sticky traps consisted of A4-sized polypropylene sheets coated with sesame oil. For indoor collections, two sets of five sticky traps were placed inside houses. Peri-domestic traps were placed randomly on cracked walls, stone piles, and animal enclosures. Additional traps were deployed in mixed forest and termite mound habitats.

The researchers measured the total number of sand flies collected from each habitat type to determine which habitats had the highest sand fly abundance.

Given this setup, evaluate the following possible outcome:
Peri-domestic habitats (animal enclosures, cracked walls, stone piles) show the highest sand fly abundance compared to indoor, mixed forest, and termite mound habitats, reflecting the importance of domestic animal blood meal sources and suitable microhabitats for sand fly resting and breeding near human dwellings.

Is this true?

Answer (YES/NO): NO